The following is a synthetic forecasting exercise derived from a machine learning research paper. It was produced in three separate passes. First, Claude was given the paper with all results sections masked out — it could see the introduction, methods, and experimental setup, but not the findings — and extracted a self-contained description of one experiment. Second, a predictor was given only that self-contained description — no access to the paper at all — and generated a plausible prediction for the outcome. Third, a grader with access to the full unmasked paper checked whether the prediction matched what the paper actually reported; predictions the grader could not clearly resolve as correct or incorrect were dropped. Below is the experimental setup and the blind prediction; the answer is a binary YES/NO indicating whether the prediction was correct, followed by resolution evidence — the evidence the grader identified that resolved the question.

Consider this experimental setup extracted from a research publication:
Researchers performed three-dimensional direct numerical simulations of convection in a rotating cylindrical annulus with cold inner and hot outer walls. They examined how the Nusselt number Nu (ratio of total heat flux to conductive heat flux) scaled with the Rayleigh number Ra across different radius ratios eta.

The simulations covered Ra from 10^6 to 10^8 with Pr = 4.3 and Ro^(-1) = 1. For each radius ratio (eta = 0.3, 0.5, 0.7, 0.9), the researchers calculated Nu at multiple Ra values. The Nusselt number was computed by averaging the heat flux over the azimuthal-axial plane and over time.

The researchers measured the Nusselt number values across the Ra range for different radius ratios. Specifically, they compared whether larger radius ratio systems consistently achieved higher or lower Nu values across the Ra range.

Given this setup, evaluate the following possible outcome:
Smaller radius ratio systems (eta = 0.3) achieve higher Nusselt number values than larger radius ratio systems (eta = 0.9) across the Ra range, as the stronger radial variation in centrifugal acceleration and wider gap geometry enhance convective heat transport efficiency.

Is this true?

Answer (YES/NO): NO